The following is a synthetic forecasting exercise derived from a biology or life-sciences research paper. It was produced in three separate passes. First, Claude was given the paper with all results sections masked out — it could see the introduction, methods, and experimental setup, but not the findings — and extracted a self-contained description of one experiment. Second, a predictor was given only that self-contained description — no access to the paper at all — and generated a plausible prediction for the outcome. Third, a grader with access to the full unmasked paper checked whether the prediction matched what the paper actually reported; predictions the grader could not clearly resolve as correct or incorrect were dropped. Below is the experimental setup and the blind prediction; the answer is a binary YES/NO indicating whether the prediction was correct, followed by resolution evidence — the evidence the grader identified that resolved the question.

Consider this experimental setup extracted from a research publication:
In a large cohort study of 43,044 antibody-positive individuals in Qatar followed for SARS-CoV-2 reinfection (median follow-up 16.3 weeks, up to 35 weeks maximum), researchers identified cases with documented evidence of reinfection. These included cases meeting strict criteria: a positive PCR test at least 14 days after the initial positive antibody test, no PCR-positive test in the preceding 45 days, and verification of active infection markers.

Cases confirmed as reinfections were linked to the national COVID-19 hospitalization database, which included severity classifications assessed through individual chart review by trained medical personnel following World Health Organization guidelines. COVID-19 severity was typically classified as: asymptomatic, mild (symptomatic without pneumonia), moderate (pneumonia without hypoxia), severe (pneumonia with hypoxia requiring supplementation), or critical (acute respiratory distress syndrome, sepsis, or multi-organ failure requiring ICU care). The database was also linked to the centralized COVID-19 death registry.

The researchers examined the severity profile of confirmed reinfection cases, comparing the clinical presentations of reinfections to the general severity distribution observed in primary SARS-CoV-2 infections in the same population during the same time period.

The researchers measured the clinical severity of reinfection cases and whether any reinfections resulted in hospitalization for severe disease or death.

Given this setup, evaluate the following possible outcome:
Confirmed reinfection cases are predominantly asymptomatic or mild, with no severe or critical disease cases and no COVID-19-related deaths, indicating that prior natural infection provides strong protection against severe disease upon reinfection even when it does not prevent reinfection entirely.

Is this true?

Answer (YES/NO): NO